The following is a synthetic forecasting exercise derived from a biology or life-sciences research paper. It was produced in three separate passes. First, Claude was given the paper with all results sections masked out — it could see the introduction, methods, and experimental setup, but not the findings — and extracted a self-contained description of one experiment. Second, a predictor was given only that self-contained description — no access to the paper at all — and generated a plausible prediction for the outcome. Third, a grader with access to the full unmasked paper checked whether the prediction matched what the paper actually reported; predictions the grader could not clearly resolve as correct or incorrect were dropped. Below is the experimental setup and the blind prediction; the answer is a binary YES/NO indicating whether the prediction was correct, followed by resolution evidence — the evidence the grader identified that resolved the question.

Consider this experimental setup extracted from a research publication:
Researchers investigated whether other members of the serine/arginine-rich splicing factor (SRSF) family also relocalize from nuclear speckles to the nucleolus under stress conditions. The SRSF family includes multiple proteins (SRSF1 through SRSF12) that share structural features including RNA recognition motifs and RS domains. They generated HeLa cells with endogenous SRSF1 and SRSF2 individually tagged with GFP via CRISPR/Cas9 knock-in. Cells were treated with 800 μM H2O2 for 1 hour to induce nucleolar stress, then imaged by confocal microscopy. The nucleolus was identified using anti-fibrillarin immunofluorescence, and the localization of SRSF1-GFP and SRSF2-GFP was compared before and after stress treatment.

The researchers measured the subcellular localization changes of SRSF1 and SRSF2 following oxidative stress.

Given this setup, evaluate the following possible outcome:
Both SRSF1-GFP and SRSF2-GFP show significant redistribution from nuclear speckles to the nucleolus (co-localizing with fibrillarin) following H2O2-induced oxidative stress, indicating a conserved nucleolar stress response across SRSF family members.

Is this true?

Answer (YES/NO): NO